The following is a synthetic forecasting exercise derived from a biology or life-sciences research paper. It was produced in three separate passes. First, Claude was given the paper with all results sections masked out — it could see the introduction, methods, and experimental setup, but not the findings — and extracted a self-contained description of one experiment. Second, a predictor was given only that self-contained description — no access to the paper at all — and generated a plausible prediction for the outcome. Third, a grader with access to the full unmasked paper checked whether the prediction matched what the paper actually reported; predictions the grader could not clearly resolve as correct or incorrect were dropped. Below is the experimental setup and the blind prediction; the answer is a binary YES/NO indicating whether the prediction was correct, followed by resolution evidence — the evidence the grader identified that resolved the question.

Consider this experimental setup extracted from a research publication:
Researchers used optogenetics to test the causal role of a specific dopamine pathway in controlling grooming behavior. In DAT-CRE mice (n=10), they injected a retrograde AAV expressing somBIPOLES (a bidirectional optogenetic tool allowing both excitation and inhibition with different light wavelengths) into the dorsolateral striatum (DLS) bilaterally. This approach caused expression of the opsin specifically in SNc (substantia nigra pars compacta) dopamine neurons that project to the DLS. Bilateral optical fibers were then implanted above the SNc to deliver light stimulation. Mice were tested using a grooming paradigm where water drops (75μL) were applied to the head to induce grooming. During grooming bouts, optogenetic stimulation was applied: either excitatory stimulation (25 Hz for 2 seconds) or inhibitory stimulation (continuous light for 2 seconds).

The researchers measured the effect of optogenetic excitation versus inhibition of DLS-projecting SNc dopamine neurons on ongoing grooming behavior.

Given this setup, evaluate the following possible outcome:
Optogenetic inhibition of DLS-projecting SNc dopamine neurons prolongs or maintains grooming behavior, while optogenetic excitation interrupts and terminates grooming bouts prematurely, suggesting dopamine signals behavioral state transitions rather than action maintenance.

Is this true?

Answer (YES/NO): NO